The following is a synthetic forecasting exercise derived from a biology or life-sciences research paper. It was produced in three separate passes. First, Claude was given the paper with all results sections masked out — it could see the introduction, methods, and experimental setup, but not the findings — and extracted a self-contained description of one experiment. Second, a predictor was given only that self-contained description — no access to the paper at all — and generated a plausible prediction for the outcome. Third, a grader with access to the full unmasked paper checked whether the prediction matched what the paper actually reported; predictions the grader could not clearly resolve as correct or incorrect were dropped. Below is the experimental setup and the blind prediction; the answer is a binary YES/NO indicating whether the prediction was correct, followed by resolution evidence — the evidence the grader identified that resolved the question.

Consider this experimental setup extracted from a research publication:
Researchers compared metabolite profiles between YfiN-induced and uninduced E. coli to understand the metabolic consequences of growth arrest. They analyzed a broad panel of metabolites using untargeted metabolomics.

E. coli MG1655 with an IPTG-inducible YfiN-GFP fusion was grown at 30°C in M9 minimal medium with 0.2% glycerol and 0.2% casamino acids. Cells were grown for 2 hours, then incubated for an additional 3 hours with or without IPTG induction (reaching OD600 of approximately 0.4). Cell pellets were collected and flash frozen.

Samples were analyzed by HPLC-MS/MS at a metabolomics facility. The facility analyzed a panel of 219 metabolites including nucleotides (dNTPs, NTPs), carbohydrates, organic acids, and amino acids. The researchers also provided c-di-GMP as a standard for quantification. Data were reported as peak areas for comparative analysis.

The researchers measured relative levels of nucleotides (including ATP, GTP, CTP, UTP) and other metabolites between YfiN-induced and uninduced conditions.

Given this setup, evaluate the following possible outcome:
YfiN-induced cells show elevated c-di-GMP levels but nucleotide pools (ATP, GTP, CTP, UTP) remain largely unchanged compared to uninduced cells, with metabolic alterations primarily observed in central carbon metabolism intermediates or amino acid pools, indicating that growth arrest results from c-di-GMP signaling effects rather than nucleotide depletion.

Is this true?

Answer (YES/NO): NO